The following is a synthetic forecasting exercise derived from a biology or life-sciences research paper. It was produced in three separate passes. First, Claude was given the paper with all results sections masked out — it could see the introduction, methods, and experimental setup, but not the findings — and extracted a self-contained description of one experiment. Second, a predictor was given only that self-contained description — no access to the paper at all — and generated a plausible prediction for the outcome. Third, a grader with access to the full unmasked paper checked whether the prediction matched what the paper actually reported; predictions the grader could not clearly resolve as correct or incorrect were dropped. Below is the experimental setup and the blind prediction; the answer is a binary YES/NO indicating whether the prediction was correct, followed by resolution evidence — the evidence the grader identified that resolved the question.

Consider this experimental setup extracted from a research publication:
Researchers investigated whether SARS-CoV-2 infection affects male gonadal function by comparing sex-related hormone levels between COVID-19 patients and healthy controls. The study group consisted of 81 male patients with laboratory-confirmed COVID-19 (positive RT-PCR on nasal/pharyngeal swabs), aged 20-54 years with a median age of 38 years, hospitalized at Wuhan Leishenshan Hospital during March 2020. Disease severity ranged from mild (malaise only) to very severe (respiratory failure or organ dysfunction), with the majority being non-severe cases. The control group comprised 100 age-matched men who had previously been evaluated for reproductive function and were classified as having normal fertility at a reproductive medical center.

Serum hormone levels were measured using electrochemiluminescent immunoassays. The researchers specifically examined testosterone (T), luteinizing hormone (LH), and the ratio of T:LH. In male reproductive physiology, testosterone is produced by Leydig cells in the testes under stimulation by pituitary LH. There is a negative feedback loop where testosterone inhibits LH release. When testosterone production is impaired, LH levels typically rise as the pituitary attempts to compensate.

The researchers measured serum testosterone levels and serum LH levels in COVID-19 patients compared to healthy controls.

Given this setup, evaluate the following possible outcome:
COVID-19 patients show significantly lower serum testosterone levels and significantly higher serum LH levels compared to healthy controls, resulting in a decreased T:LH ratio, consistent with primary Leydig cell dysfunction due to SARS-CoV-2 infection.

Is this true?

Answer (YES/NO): NO